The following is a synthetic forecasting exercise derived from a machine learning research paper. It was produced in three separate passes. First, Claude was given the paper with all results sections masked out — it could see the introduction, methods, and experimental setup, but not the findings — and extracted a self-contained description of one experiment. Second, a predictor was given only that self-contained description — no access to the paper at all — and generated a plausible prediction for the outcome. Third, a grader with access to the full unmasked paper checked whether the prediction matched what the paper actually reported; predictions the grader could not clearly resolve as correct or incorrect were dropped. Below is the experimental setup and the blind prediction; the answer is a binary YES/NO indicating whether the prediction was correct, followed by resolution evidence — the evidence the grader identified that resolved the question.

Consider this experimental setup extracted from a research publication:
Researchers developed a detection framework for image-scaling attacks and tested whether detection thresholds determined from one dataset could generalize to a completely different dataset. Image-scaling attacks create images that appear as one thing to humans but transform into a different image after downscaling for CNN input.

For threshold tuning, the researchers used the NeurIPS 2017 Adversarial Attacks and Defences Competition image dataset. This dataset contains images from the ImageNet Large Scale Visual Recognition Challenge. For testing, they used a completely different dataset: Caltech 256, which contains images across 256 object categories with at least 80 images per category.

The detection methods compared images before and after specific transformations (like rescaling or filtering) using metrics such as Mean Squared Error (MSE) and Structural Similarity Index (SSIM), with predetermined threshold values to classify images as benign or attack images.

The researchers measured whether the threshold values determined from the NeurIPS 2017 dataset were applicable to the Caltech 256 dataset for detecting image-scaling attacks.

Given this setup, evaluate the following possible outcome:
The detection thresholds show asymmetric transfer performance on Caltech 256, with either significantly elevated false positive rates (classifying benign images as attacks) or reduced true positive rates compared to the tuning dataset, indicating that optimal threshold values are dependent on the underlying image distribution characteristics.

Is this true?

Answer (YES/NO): NO